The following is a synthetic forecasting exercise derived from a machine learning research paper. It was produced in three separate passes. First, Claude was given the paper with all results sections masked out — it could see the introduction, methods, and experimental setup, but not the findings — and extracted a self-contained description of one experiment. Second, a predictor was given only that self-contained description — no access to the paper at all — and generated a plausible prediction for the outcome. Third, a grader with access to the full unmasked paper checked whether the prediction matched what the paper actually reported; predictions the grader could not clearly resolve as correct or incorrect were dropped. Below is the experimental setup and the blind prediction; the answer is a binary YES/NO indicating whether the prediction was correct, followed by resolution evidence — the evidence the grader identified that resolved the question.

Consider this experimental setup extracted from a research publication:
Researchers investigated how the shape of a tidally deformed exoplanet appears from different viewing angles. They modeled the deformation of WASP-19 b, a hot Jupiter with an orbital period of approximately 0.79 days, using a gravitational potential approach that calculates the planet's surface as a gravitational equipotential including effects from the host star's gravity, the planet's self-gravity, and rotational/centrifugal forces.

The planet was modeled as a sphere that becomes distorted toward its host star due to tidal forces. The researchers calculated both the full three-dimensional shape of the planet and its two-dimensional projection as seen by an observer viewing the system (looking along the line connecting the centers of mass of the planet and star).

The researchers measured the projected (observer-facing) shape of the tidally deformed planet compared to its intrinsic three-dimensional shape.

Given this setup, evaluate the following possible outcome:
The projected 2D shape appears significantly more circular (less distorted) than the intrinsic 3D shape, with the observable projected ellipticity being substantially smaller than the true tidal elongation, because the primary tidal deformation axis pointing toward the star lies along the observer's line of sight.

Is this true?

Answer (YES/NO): YES